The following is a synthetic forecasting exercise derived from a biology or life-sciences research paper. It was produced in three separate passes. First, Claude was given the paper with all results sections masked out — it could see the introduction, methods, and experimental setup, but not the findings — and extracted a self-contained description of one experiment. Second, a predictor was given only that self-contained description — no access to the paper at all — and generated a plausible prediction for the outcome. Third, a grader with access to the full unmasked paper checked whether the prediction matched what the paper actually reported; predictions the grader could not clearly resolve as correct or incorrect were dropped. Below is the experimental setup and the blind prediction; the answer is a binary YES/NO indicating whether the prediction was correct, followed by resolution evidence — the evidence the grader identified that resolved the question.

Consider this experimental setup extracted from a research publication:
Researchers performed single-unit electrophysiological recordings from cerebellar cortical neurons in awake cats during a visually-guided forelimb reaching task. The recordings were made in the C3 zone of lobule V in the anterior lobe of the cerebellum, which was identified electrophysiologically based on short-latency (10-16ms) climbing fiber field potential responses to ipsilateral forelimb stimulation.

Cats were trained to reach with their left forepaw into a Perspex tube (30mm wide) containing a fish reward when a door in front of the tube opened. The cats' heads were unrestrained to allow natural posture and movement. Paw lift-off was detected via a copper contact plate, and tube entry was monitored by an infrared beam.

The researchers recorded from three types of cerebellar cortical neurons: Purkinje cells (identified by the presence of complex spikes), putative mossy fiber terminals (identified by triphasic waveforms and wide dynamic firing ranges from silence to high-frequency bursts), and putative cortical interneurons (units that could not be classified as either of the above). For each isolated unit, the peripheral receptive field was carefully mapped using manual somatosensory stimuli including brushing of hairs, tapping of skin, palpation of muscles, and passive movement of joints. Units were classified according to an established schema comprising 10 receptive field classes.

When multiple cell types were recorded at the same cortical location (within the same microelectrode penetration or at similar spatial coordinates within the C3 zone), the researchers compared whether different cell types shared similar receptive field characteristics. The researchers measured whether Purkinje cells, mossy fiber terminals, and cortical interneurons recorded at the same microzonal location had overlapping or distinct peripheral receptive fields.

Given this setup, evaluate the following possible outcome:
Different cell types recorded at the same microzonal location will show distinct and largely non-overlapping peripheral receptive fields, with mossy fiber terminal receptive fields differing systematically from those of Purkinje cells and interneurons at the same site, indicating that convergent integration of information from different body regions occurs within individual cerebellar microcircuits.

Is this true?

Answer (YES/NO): NO